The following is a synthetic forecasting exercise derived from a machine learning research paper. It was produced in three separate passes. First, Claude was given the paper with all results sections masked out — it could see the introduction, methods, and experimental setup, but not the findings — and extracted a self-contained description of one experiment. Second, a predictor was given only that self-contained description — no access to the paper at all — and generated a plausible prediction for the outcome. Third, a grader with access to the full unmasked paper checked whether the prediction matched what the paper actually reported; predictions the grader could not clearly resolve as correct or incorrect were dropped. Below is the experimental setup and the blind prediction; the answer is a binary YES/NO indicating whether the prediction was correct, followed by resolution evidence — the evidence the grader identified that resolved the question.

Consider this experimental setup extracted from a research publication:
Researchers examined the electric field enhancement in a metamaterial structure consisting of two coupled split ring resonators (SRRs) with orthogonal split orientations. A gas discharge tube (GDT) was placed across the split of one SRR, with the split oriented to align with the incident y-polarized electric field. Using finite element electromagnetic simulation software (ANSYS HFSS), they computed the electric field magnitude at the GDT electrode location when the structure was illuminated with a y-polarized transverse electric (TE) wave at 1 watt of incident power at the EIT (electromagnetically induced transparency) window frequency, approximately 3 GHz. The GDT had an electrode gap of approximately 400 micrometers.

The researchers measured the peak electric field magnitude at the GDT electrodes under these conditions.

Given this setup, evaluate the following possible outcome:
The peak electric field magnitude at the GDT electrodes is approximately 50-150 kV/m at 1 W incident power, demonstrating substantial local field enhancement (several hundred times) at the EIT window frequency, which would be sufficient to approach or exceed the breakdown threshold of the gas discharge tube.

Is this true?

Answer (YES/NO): NO